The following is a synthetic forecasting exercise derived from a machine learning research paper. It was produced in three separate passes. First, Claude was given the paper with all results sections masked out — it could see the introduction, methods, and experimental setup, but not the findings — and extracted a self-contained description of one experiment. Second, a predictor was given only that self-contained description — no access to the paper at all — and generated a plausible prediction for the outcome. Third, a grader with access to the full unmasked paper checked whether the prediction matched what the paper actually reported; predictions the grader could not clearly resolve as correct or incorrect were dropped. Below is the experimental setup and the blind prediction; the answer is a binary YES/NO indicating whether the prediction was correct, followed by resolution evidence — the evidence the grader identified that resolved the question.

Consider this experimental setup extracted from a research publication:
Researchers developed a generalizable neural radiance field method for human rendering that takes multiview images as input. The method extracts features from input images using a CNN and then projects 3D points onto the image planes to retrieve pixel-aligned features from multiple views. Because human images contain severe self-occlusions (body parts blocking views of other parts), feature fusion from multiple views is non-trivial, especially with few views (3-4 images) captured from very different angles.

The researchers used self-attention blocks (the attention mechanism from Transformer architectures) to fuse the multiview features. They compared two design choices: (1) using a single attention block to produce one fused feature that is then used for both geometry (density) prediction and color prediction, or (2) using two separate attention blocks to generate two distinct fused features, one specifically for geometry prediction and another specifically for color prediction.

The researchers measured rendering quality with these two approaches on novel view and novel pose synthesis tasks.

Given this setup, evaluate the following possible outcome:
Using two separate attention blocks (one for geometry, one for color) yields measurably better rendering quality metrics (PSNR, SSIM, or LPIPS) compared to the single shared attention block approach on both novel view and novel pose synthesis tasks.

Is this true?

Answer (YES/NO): YES